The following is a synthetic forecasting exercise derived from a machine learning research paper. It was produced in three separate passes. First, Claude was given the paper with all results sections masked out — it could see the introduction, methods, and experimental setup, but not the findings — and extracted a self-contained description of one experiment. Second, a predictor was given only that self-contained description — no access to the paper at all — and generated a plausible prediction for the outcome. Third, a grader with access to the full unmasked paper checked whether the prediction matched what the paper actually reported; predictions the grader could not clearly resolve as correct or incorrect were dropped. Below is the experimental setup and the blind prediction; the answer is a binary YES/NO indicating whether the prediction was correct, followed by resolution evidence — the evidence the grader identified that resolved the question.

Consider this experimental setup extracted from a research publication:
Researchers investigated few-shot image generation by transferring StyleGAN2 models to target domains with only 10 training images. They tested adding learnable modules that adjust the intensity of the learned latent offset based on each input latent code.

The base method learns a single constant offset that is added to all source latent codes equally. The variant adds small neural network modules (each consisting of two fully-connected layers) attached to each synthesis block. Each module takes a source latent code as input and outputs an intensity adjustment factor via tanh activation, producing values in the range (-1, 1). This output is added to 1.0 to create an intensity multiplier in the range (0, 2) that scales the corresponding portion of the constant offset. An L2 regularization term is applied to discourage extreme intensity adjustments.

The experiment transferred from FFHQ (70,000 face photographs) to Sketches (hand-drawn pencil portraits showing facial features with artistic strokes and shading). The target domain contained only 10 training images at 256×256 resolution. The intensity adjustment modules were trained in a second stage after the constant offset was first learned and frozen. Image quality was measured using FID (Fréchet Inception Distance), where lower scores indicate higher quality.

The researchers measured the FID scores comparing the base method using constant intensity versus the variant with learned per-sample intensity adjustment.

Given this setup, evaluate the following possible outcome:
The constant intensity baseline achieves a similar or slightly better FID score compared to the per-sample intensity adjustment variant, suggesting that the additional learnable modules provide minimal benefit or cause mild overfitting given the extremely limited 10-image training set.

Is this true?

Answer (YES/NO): NO